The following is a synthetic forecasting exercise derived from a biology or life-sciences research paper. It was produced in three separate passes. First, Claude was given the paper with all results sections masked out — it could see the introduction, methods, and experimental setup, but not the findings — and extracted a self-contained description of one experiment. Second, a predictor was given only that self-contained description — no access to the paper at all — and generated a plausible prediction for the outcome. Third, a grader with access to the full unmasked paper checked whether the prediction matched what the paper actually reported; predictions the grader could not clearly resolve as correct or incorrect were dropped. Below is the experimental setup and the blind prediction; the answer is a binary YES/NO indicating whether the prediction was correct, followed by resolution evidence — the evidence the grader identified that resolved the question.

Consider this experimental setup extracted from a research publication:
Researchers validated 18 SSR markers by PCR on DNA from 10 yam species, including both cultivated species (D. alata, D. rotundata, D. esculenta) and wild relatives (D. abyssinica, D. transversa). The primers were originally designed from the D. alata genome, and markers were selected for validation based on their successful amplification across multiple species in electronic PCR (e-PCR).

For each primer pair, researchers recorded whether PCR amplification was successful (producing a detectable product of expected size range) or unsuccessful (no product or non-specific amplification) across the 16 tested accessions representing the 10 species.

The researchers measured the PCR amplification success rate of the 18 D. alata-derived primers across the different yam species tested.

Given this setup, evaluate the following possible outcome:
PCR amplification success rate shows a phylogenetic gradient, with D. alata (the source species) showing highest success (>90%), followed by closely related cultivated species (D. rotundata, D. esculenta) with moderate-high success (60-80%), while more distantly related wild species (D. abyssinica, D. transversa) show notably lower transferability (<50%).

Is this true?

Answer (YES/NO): NO